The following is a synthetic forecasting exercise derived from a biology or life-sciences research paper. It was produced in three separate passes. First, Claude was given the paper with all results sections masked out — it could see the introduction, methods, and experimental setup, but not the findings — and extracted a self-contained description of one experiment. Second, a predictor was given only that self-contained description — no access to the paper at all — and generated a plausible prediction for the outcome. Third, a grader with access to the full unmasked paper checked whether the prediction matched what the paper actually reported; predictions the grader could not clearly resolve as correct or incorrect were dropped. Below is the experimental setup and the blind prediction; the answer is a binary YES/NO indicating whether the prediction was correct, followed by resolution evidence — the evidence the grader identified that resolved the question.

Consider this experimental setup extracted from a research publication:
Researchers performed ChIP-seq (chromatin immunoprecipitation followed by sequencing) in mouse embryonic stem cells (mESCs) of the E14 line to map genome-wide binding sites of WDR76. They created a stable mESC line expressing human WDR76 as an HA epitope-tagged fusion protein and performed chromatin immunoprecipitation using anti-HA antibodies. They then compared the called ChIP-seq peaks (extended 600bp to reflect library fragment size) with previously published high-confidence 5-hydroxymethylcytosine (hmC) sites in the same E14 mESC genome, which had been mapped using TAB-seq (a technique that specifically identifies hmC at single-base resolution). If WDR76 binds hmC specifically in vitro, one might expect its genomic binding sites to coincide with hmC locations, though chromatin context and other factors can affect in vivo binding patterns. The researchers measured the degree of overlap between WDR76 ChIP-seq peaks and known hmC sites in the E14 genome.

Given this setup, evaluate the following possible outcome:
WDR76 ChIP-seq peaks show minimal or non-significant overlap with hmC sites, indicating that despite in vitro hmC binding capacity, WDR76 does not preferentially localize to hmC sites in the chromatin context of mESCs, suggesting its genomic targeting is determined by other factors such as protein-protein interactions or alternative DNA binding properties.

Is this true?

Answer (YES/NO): NO